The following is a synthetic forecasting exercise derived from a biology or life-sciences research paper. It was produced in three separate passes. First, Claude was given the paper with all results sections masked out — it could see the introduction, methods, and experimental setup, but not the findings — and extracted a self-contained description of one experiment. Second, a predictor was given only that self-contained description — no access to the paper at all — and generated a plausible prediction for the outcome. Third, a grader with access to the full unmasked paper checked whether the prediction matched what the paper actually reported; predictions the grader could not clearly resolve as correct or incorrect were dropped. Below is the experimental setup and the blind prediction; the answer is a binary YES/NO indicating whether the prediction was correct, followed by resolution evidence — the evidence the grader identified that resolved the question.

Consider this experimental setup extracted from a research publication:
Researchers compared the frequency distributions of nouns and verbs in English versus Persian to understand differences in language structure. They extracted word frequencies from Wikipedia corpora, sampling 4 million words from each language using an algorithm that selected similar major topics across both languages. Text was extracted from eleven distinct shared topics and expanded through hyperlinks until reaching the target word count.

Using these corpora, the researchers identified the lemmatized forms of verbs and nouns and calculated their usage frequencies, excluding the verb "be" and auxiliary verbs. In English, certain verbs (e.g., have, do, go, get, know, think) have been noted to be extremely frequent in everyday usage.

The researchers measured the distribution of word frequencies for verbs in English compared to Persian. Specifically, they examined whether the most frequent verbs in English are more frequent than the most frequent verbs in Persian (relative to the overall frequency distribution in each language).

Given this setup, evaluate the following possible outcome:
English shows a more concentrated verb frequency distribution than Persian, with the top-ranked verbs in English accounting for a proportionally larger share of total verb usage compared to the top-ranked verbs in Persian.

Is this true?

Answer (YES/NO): YES